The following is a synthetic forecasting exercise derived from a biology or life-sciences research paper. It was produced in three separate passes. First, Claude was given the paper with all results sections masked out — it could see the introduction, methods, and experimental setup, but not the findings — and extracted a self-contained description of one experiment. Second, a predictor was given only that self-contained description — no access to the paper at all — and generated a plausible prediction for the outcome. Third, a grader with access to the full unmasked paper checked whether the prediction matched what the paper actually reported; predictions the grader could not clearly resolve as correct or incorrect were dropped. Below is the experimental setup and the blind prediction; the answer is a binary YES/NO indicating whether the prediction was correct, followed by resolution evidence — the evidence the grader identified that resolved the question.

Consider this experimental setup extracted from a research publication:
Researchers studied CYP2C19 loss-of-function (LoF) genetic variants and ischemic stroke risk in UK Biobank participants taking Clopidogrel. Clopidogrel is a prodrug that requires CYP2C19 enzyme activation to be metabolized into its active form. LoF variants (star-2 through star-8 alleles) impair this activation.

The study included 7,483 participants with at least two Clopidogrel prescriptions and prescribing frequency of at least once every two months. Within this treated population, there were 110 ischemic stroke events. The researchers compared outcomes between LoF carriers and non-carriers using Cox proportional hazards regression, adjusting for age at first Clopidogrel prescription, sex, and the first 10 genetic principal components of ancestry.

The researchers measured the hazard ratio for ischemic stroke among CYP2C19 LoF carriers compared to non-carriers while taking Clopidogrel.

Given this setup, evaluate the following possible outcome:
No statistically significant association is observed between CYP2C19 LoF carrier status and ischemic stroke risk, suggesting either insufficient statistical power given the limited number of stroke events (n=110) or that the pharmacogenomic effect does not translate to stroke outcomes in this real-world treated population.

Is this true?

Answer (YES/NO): NO